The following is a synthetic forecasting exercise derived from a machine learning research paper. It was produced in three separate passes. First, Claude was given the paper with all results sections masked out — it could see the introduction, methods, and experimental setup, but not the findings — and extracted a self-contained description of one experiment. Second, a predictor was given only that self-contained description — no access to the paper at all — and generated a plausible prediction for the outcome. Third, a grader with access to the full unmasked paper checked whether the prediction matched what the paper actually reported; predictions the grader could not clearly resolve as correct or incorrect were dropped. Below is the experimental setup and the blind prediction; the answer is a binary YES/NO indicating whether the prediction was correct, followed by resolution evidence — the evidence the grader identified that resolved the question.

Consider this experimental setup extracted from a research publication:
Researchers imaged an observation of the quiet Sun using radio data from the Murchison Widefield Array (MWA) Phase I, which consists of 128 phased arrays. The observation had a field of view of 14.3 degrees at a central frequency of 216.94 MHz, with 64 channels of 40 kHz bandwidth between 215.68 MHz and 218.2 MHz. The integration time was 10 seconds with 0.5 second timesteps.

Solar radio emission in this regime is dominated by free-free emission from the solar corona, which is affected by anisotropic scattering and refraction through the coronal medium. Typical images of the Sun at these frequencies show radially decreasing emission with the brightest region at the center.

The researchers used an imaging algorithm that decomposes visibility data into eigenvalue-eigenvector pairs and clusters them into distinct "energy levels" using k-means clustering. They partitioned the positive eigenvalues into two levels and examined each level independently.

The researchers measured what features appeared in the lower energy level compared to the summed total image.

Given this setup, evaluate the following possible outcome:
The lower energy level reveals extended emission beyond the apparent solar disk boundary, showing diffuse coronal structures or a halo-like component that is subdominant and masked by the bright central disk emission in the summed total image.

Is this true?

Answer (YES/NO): NO